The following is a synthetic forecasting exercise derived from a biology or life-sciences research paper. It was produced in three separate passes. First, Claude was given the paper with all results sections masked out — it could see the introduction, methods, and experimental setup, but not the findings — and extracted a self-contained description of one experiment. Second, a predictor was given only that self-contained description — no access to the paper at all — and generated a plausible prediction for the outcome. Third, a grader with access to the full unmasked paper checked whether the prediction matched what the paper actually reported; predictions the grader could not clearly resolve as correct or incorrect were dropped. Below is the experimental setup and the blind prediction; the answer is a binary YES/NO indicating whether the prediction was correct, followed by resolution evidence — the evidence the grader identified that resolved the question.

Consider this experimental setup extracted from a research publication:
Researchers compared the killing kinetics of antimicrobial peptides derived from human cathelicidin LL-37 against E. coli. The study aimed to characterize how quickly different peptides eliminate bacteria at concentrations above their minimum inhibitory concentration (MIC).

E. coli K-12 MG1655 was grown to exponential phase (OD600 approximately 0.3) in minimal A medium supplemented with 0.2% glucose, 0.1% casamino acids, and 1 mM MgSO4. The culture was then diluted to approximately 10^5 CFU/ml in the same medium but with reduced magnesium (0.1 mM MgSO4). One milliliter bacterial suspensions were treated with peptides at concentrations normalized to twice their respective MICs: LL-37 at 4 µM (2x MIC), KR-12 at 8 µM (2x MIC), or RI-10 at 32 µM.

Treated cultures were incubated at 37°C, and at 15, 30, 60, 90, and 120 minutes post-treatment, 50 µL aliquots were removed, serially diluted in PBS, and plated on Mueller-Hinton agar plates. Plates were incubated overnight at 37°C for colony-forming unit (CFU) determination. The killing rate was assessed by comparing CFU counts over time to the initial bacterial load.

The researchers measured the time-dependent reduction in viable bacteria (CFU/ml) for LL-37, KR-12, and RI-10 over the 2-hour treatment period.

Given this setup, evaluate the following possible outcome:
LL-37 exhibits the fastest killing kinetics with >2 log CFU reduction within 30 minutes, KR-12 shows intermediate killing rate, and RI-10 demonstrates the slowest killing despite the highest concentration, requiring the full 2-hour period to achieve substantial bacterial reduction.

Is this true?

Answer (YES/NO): NO